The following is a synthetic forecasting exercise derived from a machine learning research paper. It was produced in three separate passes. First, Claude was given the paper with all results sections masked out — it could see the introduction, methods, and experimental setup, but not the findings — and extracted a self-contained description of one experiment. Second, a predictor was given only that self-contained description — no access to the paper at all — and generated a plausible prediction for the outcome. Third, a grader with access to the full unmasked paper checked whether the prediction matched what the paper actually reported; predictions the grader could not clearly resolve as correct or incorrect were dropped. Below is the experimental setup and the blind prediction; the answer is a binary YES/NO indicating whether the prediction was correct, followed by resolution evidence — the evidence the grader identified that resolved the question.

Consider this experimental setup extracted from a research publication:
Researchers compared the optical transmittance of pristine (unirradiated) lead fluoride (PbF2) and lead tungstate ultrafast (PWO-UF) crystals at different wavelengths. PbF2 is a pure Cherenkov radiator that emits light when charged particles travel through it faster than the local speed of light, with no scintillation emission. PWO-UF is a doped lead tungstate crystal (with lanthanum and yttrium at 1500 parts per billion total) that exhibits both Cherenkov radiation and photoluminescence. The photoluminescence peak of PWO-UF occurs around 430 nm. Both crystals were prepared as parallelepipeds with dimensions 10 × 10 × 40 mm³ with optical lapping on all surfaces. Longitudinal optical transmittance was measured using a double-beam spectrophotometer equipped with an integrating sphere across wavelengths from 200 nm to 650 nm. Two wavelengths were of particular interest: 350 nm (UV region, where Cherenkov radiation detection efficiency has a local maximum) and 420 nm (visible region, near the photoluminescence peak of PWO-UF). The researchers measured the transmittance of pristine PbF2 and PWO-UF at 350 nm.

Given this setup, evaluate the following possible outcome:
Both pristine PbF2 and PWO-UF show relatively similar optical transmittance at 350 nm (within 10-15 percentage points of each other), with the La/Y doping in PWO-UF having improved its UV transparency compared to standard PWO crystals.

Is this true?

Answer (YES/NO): NO